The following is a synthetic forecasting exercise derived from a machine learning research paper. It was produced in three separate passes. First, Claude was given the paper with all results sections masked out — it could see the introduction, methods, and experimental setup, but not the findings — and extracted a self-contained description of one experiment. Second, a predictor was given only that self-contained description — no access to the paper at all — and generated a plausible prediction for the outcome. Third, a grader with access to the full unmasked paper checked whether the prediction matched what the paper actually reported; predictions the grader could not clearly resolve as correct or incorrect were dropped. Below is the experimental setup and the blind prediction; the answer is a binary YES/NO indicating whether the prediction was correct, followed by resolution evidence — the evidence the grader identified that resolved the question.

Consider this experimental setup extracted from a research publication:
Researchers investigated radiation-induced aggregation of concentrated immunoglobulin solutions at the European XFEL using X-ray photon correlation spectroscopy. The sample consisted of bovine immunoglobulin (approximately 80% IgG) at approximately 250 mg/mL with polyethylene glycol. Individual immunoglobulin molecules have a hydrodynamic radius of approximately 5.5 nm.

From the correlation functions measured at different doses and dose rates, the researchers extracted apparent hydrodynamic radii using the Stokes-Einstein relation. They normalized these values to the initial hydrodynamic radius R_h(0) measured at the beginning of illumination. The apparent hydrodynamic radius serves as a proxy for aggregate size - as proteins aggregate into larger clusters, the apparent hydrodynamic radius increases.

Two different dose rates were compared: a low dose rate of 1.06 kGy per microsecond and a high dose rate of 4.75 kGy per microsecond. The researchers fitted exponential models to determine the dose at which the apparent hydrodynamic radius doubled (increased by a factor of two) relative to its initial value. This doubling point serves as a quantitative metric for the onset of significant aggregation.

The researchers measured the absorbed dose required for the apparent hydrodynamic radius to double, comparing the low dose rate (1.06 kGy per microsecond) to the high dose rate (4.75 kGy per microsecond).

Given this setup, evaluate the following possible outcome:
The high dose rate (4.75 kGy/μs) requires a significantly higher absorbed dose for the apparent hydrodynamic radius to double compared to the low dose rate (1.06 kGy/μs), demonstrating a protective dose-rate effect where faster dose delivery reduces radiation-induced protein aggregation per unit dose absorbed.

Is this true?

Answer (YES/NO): YES